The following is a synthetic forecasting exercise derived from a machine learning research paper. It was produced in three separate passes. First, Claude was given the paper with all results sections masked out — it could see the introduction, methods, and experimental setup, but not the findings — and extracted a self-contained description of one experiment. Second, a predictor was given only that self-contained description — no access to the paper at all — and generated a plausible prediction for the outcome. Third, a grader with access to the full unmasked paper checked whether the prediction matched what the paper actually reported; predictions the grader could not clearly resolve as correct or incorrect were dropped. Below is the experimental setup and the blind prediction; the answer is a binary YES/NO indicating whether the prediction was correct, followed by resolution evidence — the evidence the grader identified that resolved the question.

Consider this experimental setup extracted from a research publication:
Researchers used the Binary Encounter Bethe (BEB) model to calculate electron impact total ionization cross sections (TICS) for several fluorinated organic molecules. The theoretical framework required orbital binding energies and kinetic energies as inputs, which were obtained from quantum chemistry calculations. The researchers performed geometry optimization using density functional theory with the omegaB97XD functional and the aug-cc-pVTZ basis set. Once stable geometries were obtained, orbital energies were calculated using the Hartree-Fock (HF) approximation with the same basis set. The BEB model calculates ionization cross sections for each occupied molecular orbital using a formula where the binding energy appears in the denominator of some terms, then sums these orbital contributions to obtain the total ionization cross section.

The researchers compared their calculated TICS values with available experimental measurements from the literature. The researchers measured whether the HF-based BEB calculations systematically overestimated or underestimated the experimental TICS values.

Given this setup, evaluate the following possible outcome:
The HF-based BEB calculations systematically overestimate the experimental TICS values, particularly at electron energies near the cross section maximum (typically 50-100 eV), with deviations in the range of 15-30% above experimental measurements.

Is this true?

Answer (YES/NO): NO